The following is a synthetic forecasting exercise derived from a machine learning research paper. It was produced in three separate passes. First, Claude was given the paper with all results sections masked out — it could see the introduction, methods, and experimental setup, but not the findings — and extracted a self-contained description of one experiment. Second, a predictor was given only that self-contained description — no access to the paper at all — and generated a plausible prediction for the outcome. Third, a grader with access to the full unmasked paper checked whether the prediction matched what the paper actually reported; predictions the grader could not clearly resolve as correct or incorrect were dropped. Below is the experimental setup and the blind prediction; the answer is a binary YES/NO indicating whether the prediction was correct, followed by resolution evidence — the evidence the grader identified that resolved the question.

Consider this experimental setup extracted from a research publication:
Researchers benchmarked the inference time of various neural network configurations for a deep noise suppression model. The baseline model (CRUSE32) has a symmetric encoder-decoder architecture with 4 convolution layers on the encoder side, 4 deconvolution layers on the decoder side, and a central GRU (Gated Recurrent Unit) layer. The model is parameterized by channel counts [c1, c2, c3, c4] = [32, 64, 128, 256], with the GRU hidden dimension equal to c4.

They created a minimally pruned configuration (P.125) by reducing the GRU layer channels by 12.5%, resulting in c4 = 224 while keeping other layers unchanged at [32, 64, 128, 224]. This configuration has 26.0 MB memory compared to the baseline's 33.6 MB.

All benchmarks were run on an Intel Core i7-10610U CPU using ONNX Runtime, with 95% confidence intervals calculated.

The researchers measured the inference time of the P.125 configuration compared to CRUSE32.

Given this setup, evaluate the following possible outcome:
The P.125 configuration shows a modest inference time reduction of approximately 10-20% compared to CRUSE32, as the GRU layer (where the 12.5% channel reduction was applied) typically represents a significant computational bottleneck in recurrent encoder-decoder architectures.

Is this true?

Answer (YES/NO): NO